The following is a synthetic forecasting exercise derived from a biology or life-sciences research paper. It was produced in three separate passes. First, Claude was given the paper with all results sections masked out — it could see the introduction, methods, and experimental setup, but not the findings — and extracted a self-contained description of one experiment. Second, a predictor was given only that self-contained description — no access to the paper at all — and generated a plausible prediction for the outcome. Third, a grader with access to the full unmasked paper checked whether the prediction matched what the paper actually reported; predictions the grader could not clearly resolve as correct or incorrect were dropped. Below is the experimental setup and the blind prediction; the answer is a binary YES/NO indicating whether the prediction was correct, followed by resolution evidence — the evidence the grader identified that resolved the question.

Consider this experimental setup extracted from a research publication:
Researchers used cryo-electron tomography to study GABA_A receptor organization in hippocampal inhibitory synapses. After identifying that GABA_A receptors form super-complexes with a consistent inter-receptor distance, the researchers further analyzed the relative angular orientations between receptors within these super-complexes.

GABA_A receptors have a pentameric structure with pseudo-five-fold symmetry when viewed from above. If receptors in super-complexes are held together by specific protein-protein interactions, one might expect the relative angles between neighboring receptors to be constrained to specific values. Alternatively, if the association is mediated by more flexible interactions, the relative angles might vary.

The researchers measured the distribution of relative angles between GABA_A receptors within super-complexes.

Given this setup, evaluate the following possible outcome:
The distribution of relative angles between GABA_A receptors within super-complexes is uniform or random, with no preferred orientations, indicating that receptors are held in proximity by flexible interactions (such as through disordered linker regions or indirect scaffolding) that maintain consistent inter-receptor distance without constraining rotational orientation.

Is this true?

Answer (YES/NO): YES